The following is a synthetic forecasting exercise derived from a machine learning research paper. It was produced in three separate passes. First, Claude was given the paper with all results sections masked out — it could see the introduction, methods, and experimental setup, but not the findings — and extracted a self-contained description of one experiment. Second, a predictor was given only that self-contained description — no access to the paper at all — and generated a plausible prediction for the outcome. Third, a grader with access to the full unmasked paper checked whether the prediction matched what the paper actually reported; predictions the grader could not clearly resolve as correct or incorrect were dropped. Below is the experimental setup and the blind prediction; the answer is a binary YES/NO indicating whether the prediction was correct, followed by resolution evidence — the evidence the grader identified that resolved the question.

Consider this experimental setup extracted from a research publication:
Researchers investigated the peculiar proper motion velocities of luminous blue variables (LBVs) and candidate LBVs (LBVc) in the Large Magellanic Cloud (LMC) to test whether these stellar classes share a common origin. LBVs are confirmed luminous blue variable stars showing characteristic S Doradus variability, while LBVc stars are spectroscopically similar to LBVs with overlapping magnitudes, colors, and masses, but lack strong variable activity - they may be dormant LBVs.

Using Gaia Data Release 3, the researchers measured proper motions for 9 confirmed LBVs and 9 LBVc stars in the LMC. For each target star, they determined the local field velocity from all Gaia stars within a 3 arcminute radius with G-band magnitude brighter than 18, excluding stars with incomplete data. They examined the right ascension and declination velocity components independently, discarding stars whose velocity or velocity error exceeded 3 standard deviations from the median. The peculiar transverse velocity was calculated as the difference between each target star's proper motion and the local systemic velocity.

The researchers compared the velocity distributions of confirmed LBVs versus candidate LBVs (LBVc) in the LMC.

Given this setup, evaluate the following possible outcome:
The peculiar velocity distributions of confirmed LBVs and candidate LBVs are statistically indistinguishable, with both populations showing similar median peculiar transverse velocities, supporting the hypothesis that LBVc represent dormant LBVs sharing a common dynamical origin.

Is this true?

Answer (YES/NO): YES